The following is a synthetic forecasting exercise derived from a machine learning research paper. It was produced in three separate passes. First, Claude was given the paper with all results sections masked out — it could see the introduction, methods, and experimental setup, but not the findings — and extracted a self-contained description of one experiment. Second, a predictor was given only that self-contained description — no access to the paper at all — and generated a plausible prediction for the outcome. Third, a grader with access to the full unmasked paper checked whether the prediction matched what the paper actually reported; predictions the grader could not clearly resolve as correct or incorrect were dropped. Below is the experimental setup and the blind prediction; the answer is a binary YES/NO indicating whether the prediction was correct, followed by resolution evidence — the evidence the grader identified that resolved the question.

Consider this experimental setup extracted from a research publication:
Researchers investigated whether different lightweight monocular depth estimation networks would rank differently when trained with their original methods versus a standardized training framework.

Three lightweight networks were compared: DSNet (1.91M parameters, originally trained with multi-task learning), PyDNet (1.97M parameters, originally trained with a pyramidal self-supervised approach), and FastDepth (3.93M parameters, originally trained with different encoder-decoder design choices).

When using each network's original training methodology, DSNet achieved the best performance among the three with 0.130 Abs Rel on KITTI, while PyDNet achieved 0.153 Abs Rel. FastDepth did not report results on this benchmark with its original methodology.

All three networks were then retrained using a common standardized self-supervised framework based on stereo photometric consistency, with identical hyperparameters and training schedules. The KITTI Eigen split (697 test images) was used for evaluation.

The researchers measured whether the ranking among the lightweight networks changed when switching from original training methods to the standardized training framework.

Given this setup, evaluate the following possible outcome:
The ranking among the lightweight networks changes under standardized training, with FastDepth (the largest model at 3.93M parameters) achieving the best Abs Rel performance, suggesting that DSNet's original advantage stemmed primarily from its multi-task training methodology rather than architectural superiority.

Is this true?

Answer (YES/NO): NO